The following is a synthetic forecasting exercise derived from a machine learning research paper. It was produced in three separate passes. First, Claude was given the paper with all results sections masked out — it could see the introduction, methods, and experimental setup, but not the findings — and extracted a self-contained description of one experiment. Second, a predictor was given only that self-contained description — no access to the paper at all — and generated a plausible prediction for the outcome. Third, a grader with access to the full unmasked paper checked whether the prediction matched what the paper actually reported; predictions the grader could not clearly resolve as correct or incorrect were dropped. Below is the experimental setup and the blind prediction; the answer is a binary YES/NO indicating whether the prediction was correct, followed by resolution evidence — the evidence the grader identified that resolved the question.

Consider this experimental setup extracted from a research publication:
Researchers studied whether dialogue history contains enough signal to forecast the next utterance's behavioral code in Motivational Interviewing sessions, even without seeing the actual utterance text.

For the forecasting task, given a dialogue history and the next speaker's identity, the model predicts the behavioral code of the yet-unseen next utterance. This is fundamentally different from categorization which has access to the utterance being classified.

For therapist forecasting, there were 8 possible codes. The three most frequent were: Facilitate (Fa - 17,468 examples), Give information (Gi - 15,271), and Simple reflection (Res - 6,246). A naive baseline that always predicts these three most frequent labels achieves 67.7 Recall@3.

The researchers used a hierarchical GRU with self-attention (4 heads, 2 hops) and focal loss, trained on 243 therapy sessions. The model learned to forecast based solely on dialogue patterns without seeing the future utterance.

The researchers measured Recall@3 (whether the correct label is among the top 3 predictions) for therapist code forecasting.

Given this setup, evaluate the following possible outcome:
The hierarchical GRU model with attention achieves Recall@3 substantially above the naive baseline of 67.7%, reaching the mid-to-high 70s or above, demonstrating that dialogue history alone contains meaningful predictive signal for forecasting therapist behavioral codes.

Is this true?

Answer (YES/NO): YES